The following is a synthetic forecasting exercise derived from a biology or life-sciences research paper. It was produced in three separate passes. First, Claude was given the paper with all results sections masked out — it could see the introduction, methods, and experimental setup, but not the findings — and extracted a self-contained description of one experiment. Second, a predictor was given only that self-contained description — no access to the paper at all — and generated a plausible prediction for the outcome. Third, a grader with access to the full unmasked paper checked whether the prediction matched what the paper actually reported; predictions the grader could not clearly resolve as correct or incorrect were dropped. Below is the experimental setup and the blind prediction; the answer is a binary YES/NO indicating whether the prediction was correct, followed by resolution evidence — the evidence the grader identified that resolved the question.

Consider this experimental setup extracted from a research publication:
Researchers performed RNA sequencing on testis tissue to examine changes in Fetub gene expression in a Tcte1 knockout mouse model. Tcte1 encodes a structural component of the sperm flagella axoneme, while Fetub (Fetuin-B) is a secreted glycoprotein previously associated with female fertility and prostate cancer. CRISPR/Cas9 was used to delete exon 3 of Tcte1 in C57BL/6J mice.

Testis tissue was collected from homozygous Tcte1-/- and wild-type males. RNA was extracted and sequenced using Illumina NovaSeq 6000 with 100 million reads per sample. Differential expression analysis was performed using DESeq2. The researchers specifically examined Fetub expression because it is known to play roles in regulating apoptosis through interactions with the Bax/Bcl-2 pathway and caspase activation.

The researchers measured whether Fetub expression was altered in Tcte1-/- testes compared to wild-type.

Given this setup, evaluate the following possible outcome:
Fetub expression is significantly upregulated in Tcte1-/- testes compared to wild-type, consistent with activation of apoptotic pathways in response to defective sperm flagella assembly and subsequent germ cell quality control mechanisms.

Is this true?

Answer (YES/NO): NO